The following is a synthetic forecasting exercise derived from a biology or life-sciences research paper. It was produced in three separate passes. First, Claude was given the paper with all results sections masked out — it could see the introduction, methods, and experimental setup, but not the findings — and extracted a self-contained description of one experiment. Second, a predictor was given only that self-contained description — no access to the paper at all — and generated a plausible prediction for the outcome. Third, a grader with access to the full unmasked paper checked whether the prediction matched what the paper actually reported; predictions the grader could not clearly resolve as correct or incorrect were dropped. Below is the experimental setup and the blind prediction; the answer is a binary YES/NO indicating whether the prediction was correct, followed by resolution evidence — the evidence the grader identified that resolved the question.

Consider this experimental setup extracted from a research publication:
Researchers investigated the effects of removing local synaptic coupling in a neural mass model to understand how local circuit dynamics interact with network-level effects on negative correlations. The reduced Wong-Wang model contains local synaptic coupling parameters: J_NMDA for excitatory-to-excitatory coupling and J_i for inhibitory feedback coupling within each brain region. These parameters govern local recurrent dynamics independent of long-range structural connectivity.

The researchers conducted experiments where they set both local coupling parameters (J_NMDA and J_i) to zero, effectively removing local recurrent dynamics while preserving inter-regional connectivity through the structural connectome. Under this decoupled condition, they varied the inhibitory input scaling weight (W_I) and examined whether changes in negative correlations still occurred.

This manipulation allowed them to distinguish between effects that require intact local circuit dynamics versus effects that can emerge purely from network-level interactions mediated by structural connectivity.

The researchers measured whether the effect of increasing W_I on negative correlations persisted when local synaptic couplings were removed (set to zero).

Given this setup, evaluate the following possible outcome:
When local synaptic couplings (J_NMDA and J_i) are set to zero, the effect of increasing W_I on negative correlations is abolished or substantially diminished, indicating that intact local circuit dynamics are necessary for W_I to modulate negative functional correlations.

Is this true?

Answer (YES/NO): YES